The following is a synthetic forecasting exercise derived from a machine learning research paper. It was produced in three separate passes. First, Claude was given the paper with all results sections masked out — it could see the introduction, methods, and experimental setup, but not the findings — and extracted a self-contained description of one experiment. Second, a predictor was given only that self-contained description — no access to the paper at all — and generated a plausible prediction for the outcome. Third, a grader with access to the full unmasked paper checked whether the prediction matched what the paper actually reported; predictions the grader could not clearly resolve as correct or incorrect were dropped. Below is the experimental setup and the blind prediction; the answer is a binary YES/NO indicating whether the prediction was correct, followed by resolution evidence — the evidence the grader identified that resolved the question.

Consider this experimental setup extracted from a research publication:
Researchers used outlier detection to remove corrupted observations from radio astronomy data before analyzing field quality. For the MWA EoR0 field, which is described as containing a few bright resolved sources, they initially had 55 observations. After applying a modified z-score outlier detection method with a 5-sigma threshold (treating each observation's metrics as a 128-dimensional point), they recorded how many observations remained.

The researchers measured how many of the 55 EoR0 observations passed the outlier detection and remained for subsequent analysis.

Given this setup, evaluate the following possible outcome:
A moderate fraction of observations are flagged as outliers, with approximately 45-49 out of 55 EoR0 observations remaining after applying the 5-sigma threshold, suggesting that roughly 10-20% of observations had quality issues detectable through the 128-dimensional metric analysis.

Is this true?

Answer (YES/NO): NO